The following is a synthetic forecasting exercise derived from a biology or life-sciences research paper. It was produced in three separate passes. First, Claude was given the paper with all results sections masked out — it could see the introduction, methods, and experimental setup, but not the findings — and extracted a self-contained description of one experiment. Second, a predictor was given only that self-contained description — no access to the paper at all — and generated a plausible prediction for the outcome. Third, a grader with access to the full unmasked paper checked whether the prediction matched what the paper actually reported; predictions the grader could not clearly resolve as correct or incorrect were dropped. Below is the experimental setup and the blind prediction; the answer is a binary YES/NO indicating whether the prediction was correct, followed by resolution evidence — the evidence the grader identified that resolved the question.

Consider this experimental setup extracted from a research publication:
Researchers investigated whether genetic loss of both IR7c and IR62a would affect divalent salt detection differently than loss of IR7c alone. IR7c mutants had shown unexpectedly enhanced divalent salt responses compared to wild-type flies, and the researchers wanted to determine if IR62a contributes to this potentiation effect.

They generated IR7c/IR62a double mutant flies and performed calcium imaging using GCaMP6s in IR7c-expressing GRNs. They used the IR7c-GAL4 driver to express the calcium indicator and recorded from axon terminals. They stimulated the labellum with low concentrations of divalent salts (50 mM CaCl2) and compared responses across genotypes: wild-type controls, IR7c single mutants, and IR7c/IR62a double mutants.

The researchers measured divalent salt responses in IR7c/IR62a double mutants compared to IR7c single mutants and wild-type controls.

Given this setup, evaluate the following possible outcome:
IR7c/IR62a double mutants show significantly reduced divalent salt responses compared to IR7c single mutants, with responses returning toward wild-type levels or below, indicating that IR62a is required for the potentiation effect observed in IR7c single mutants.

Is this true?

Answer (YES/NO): YES